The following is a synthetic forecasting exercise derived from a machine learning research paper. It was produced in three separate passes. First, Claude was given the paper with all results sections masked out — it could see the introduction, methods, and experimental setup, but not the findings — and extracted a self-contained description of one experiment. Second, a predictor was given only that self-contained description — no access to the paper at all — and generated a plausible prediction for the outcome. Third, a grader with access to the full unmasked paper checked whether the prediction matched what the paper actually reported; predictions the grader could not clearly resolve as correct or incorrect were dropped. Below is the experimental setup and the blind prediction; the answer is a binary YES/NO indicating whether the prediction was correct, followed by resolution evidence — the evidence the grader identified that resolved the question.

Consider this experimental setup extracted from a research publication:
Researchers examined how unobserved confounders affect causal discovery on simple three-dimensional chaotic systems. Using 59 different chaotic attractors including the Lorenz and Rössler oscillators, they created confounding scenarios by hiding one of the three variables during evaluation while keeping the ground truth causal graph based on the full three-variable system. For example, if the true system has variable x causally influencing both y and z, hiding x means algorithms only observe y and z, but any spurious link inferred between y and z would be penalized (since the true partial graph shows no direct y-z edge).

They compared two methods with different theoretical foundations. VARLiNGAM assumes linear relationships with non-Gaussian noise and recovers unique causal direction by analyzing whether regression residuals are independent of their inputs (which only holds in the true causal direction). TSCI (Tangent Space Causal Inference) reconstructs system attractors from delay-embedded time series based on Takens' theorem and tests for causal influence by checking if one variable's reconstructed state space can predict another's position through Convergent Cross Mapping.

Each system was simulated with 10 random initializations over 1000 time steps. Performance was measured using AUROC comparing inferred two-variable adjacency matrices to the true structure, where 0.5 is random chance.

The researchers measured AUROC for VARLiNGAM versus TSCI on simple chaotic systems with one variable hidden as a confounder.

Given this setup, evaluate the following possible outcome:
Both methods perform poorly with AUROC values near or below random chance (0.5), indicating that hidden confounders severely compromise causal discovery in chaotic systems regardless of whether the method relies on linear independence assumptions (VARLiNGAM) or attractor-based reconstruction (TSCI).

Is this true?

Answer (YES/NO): YES